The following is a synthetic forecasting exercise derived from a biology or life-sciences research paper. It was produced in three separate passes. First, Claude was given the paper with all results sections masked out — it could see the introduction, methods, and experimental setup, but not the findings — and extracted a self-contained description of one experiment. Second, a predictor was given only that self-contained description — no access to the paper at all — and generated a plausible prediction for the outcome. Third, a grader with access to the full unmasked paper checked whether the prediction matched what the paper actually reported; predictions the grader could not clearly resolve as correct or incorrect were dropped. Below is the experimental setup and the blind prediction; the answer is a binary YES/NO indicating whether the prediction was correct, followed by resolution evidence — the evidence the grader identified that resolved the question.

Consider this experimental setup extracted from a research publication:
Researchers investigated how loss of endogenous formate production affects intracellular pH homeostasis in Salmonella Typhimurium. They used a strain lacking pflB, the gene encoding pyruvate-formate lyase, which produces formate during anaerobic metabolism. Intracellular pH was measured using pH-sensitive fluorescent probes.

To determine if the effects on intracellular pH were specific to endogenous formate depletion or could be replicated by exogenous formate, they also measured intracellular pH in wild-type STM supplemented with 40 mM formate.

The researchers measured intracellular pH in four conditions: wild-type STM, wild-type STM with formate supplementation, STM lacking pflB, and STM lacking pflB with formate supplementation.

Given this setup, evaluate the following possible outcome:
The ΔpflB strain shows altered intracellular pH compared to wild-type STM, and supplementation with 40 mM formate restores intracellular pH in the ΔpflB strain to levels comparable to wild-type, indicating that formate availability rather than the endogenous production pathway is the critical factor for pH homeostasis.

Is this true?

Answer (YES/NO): NO